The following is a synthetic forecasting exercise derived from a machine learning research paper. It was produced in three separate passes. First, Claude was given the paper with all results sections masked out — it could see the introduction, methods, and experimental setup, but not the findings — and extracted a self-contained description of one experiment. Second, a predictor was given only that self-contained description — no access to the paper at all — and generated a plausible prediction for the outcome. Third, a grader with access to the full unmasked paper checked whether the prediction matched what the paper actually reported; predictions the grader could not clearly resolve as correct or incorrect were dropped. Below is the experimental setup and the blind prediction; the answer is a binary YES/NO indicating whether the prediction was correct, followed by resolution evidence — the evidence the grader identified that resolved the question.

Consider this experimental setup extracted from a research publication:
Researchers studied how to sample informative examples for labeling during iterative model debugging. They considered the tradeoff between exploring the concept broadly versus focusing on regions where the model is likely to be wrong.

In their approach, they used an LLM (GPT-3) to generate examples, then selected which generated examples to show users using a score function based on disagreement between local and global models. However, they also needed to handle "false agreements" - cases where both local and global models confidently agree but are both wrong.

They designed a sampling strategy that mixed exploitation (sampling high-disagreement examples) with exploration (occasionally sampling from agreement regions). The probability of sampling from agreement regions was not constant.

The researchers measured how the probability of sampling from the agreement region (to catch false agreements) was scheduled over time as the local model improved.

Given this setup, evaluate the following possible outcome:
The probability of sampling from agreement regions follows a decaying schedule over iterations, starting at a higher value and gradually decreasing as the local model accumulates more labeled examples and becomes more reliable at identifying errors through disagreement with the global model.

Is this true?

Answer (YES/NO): YES